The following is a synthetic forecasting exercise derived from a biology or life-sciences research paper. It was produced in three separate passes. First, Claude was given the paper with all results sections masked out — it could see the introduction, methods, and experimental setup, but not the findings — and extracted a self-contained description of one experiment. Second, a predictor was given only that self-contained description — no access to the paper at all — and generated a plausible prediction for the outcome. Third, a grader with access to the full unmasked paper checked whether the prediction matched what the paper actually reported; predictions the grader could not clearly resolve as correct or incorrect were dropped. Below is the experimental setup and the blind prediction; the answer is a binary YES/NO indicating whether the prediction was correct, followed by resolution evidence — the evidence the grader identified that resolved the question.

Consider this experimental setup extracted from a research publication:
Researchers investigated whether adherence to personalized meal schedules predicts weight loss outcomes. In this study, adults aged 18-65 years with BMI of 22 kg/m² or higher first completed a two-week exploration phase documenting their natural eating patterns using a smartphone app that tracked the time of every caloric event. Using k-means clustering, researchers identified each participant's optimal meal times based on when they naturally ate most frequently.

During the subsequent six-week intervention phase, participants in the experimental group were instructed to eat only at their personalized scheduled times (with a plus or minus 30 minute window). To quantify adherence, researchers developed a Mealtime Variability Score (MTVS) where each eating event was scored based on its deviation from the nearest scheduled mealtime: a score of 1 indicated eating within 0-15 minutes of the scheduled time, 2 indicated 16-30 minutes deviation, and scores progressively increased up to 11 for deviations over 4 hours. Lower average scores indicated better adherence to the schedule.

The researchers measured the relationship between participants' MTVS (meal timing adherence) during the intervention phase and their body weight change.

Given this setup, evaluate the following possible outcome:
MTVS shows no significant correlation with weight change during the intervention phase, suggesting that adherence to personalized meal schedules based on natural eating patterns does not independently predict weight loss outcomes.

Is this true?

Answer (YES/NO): NO